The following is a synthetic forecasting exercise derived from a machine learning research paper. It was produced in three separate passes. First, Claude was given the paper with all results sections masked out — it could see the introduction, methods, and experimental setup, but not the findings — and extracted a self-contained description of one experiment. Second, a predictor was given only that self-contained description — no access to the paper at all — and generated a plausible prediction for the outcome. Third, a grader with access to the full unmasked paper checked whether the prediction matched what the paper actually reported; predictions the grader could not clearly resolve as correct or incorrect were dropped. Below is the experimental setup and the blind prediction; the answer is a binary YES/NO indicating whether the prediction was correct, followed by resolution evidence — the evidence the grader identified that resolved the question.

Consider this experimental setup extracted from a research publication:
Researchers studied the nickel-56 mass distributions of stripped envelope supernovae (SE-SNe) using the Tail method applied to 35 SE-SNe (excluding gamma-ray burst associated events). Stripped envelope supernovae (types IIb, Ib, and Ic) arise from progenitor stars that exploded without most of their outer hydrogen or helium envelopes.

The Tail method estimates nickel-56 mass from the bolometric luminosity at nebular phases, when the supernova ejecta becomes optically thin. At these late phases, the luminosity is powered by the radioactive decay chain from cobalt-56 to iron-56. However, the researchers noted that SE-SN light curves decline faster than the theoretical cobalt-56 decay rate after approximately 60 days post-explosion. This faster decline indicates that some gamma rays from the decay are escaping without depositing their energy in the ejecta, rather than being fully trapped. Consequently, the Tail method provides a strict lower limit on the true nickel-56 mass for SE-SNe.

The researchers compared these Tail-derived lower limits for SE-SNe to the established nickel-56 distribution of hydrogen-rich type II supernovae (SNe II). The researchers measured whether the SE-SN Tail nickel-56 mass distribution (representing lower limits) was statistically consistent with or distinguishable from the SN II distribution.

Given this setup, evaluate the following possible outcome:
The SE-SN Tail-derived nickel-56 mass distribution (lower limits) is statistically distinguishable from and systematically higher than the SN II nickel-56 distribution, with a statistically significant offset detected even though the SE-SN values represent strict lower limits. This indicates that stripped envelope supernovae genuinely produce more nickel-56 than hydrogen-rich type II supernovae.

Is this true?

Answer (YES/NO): YES